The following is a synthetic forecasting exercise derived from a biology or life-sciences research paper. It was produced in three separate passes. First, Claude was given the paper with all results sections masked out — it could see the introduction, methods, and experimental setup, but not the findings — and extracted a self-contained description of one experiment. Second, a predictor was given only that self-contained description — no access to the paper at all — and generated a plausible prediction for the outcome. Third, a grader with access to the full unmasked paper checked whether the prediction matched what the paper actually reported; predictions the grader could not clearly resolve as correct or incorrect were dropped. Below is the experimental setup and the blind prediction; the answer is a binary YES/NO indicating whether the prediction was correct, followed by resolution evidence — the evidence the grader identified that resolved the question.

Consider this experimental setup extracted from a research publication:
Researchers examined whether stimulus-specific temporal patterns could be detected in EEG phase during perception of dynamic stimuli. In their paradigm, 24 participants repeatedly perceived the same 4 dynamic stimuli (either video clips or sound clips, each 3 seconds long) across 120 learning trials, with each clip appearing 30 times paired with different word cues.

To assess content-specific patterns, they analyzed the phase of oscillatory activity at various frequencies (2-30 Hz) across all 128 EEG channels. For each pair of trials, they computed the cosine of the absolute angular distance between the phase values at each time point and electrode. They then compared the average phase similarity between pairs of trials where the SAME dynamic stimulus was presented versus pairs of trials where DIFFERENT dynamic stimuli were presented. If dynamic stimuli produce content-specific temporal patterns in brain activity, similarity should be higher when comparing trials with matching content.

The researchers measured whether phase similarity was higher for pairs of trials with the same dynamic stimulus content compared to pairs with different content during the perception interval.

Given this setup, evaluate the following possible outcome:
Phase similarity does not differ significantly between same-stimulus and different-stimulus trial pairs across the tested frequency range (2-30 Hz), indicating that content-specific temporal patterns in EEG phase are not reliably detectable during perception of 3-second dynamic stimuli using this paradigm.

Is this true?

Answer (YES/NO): NO